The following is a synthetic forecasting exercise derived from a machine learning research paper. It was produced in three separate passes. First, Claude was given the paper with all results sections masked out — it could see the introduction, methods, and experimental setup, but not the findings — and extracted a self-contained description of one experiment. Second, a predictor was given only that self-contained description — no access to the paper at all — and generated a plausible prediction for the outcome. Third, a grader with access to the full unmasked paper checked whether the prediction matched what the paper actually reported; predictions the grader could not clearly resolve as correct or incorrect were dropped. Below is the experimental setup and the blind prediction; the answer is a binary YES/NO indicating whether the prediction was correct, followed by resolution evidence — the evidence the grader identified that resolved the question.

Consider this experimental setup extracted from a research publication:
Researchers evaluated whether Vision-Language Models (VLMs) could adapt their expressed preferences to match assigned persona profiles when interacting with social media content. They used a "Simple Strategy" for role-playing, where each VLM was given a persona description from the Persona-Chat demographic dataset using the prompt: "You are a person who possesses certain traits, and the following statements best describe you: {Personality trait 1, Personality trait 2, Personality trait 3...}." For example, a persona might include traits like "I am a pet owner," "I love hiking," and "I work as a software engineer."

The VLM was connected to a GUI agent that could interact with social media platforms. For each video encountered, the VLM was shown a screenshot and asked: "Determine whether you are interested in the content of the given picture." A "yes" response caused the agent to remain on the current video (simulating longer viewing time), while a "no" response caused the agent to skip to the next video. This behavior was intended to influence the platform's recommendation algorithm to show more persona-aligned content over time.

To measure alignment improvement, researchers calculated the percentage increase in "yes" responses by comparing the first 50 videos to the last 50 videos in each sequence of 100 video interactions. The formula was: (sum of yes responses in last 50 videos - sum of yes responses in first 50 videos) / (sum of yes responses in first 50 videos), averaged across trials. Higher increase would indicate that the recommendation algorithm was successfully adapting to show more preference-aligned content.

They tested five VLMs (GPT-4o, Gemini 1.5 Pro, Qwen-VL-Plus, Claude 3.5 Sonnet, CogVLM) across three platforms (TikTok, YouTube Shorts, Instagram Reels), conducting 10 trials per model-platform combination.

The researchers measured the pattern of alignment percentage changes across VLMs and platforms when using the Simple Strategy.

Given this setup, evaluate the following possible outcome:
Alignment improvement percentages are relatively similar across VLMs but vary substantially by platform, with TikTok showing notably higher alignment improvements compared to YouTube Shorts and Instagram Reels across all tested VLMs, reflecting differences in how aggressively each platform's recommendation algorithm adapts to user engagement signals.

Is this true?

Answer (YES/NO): NO